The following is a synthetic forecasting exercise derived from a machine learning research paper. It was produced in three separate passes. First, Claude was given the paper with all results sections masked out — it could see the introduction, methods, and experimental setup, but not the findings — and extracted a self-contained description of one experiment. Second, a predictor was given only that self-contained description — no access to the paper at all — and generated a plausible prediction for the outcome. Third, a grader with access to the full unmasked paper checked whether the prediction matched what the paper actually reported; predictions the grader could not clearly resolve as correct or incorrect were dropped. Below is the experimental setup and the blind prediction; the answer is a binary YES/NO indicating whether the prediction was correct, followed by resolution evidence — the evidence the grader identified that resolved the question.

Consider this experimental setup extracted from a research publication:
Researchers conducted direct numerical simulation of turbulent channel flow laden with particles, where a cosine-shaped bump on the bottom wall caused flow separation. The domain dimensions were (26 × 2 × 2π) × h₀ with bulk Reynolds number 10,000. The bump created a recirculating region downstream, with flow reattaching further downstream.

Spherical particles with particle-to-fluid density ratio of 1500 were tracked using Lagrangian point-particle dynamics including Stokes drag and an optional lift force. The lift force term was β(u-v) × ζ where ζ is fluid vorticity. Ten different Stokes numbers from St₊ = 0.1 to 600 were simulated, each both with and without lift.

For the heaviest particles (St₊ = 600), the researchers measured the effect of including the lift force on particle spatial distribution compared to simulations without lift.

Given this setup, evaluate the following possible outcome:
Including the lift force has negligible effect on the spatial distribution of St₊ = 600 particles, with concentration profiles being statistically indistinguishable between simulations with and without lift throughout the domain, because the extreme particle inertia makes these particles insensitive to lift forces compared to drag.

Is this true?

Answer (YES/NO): NO